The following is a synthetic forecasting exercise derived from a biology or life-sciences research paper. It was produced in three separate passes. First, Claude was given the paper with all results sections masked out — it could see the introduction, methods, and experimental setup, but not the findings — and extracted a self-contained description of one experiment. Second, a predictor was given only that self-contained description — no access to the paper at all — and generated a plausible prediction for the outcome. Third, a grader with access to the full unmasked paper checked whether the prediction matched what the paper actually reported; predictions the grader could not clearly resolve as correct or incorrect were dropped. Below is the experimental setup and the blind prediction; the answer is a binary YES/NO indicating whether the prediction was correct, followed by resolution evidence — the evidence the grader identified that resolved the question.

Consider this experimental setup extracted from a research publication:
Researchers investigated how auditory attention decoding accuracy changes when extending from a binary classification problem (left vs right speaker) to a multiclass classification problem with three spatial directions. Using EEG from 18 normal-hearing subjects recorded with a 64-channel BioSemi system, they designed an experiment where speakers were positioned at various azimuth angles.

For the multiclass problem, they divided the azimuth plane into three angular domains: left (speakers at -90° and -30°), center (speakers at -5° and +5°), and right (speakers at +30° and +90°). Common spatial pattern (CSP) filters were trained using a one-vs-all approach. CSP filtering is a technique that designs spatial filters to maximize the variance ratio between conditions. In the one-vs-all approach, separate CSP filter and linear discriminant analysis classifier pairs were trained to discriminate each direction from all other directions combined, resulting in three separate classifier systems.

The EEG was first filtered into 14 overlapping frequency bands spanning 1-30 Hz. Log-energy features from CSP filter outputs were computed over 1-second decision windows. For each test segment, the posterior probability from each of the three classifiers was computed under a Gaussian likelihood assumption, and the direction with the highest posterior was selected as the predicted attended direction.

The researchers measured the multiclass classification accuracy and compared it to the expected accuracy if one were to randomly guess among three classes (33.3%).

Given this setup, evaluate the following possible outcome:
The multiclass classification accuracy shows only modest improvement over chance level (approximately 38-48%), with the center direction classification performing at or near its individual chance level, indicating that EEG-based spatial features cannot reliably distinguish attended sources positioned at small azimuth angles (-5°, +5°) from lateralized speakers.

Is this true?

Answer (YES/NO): NO